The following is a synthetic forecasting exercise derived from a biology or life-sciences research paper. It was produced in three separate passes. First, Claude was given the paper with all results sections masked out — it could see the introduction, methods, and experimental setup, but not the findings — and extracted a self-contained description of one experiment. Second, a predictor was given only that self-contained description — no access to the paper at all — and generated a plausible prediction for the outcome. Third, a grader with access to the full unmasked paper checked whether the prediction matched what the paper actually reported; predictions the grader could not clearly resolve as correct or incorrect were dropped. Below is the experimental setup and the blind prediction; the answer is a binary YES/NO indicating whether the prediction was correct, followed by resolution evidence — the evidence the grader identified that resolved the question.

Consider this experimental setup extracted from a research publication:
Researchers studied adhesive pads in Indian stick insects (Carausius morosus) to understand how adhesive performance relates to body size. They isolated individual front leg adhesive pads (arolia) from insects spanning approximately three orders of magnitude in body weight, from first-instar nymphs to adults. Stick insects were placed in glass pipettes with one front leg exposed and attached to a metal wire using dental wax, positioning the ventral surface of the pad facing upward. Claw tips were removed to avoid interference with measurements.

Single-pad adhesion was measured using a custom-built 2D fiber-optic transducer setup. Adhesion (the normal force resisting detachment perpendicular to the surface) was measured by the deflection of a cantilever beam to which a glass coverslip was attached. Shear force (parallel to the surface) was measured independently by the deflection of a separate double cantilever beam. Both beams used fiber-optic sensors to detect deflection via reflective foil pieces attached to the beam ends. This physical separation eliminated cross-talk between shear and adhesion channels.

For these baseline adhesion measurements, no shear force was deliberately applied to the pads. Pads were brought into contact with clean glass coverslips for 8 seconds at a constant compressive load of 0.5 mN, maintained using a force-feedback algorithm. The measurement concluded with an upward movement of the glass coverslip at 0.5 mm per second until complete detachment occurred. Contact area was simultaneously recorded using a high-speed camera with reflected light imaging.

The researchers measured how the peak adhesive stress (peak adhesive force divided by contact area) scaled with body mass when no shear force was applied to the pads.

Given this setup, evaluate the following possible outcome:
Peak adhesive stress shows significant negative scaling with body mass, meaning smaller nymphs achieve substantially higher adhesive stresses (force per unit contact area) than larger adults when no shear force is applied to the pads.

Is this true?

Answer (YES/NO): YES